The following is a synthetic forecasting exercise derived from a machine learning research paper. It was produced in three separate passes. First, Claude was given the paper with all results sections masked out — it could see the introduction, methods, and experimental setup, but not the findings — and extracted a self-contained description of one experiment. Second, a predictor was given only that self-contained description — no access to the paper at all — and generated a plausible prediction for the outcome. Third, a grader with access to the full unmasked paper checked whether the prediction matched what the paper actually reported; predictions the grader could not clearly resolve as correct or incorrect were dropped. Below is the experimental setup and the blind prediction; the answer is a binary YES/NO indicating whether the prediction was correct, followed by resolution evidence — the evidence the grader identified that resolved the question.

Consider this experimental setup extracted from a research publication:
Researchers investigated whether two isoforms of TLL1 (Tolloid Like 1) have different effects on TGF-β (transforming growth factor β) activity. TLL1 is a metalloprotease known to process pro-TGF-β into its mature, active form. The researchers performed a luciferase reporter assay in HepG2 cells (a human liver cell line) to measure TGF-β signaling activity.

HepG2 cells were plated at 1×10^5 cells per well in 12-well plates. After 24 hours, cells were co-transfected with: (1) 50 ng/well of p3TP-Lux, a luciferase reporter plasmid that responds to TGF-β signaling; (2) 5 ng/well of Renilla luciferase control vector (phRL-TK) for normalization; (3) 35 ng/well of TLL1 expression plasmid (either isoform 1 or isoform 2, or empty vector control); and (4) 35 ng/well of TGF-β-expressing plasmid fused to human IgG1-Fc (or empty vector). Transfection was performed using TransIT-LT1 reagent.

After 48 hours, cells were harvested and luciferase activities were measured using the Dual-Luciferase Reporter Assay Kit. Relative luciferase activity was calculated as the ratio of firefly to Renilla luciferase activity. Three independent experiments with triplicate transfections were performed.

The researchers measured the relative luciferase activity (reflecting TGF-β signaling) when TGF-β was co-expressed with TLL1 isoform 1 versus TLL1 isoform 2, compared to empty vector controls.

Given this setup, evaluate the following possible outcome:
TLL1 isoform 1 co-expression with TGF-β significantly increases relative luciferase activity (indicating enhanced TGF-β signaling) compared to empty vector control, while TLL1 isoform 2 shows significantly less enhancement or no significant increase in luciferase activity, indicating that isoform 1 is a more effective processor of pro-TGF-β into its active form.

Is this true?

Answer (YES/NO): NO